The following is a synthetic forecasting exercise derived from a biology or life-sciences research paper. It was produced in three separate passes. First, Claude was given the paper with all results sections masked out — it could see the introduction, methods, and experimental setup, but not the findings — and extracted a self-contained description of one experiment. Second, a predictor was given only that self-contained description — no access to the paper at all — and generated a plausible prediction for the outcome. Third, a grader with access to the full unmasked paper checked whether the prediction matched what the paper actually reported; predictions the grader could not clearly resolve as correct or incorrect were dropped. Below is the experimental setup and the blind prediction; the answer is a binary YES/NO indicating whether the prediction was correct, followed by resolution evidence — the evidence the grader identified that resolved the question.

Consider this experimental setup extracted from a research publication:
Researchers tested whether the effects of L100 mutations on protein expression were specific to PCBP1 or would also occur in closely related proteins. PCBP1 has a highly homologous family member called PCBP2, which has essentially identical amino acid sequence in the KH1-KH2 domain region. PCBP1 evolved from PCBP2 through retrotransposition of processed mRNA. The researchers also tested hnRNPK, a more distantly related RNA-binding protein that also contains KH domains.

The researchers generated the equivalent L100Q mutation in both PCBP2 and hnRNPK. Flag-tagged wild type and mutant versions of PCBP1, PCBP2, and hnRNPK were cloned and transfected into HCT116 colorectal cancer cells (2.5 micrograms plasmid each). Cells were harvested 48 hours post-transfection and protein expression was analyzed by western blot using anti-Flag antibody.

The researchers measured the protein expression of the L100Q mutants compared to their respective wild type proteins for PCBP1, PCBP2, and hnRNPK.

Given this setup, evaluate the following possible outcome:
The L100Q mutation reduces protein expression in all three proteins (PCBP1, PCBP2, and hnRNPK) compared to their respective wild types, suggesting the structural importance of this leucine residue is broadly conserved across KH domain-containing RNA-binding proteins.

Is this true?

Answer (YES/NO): YES